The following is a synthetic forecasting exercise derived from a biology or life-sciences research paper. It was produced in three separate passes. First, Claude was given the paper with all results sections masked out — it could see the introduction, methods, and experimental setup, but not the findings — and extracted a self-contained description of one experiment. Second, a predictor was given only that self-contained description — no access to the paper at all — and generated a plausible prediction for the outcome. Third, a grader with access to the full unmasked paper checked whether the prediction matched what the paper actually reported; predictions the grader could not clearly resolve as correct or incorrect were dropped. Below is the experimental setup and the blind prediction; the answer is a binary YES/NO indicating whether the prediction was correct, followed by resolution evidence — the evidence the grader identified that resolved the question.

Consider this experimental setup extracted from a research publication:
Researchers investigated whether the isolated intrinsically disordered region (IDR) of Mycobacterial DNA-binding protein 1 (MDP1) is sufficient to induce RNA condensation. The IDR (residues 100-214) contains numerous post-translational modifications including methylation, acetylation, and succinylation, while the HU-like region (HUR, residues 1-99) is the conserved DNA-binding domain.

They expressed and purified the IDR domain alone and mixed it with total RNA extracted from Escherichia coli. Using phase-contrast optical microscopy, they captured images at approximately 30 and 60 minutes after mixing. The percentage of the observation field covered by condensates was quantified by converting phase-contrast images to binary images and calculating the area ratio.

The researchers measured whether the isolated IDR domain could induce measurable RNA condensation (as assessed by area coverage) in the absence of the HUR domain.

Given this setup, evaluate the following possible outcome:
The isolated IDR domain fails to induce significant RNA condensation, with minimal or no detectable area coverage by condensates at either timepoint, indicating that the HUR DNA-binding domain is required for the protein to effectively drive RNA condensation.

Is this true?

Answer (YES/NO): NO